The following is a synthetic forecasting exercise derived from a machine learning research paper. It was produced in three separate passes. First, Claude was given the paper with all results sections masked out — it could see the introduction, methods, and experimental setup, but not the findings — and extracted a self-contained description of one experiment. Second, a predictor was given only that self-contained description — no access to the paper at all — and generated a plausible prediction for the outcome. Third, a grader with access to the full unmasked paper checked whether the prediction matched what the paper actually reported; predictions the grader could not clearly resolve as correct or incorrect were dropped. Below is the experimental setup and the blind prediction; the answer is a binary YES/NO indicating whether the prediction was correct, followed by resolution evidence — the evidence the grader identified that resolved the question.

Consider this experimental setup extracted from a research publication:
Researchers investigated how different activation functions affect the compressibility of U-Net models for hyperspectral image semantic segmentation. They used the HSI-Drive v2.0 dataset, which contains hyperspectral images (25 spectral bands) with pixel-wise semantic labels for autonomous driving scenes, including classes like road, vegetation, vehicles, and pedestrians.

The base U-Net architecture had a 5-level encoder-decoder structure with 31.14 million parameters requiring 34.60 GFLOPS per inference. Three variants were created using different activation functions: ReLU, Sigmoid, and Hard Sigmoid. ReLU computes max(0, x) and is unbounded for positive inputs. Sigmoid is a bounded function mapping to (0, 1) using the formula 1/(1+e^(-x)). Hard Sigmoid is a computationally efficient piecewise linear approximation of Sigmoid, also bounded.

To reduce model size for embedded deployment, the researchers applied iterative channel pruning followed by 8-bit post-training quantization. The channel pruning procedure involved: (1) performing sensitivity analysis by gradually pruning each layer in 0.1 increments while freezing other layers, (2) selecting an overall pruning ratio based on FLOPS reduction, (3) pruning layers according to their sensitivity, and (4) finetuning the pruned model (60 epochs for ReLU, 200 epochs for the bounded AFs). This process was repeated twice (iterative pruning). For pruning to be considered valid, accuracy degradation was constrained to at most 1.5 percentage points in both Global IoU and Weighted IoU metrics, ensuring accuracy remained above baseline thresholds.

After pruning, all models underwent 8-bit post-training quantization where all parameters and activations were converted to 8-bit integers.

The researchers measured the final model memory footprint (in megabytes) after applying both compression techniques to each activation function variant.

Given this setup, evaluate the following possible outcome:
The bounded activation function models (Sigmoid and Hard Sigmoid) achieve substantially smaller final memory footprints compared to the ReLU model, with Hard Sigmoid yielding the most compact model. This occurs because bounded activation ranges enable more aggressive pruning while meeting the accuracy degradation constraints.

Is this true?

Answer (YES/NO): NO